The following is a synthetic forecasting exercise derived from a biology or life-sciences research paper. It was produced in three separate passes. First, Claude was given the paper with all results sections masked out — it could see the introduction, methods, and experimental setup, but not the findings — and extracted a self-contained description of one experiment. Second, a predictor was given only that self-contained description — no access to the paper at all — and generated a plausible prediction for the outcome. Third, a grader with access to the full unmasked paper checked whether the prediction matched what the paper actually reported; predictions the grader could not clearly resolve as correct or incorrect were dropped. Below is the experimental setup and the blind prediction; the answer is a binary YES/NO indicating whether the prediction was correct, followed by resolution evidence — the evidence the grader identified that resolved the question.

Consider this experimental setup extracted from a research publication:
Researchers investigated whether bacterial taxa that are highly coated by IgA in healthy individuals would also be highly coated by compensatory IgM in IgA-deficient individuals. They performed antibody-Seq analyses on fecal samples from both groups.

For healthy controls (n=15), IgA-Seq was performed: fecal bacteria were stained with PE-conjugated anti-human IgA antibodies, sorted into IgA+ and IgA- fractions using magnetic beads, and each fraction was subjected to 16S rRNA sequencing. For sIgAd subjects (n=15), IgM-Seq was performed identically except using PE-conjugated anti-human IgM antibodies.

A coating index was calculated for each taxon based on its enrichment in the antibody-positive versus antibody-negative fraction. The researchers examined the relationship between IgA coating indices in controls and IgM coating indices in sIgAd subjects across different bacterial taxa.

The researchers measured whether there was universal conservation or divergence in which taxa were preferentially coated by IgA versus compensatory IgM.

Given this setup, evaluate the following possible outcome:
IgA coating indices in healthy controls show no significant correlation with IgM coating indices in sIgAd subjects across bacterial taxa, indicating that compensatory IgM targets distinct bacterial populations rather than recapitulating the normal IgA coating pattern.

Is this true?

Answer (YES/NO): YES